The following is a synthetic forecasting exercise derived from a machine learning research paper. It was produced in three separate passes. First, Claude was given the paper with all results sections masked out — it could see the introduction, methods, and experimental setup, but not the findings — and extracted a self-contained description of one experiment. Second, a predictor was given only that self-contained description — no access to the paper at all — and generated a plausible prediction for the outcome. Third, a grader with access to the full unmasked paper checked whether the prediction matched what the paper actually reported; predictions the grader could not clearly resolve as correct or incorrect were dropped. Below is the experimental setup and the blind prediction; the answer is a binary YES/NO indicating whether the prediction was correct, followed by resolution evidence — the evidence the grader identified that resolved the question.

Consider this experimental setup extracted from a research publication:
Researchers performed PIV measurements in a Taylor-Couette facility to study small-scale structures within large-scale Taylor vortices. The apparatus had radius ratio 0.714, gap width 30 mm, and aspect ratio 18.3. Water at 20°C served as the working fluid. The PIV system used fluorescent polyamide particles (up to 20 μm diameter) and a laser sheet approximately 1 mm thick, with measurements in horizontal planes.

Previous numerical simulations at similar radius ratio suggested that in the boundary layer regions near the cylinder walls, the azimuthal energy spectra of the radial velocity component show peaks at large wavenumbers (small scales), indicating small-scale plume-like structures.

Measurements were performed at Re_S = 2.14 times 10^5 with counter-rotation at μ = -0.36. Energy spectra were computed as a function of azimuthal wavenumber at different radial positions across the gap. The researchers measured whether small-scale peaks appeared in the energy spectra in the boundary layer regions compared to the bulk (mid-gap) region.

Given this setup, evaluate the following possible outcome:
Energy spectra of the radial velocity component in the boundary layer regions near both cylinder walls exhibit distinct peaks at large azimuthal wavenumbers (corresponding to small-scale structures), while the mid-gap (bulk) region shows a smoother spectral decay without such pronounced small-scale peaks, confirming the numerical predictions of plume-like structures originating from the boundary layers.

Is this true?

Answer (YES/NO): NO